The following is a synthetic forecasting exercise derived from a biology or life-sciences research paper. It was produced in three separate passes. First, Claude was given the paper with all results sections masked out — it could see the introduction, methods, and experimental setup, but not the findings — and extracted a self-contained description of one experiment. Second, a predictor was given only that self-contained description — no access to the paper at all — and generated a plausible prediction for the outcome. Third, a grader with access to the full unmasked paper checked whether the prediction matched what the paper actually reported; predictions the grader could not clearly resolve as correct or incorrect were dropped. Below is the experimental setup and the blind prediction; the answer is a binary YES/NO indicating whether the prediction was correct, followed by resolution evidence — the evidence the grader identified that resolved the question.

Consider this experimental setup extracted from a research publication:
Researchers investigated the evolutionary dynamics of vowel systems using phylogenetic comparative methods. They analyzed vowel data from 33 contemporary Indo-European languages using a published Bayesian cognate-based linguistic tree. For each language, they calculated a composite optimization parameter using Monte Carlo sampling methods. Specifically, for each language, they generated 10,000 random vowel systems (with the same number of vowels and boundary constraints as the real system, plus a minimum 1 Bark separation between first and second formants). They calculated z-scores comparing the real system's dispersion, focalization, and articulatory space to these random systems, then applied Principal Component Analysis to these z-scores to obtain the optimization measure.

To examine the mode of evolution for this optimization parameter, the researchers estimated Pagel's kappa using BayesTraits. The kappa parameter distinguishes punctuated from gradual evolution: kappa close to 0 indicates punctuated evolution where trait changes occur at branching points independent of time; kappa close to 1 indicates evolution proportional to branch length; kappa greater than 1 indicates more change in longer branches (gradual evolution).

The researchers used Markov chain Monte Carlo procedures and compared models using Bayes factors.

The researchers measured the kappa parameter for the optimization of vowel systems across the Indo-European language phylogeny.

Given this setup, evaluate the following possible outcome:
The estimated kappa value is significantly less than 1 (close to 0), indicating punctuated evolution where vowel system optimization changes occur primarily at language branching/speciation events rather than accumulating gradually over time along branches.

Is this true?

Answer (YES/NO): YES